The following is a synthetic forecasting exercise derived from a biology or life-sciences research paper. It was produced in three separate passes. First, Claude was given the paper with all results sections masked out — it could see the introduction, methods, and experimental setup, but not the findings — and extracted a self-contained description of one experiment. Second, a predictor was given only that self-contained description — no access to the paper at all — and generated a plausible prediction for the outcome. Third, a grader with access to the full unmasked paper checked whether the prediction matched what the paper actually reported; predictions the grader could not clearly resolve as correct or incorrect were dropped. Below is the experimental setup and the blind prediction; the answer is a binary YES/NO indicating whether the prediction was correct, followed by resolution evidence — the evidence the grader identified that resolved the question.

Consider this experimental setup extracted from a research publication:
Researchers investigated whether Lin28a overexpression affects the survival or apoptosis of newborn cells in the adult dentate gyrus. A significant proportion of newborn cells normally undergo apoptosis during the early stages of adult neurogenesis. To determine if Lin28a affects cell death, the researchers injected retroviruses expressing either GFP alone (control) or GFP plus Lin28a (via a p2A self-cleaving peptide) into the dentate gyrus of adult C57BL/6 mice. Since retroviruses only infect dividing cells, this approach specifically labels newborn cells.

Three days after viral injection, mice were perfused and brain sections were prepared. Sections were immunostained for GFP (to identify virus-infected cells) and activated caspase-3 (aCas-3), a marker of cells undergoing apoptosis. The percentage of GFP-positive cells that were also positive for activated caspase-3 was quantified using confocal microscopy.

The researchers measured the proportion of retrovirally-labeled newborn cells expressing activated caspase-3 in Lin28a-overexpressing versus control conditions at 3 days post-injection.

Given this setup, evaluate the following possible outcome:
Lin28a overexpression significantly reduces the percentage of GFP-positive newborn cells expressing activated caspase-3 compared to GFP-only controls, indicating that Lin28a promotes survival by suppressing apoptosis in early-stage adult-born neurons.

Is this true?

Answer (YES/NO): NO